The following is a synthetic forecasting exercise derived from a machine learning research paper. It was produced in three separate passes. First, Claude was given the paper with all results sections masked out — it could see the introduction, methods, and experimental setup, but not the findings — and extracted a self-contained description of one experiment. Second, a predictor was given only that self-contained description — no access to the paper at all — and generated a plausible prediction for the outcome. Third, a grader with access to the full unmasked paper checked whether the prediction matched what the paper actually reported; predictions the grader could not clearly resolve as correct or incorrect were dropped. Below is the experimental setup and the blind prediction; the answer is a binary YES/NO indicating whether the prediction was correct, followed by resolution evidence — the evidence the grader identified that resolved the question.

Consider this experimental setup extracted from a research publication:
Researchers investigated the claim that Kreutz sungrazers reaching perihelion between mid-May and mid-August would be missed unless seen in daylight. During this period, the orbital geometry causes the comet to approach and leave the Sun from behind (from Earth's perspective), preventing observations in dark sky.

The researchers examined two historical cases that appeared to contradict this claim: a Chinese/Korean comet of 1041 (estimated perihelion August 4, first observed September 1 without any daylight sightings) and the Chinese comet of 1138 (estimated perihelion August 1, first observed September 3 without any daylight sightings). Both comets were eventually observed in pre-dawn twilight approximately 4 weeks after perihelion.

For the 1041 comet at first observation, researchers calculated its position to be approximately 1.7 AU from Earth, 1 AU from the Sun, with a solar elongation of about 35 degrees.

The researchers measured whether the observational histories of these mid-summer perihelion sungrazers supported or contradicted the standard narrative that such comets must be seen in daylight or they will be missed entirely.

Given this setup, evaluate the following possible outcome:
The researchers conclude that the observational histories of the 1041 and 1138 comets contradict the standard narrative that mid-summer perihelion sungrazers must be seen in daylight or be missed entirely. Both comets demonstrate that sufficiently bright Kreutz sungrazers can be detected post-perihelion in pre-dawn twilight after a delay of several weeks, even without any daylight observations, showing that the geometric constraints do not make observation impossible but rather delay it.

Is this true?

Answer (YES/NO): YES